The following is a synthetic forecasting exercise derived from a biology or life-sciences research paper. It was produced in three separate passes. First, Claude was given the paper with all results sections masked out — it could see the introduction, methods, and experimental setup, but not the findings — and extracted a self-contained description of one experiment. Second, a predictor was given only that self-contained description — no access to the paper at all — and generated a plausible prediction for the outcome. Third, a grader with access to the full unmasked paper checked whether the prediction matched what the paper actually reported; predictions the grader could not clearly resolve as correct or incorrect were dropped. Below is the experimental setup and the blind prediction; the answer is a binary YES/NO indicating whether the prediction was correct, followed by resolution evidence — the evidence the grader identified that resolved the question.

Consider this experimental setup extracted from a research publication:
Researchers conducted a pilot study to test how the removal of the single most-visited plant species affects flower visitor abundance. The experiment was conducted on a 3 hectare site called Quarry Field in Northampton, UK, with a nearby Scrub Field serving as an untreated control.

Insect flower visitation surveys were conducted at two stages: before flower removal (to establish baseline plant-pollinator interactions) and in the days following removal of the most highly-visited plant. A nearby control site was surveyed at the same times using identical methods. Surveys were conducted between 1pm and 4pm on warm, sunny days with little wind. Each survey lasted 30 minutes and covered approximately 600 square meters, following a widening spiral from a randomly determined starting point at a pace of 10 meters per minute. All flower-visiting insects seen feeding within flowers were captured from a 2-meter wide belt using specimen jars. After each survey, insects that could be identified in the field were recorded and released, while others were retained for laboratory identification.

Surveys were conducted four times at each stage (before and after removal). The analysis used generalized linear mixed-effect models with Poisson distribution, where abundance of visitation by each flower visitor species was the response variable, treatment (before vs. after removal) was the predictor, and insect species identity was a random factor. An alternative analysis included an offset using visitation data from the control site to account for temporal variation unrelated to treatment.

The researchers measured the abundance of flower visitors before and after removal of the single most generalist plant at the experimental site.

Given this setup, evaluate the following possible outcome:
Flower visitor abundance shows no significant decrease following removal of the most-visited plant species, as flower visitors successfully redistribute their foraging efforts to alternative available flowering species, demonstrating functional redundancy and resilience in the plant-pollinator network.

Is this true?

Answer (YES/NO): YES